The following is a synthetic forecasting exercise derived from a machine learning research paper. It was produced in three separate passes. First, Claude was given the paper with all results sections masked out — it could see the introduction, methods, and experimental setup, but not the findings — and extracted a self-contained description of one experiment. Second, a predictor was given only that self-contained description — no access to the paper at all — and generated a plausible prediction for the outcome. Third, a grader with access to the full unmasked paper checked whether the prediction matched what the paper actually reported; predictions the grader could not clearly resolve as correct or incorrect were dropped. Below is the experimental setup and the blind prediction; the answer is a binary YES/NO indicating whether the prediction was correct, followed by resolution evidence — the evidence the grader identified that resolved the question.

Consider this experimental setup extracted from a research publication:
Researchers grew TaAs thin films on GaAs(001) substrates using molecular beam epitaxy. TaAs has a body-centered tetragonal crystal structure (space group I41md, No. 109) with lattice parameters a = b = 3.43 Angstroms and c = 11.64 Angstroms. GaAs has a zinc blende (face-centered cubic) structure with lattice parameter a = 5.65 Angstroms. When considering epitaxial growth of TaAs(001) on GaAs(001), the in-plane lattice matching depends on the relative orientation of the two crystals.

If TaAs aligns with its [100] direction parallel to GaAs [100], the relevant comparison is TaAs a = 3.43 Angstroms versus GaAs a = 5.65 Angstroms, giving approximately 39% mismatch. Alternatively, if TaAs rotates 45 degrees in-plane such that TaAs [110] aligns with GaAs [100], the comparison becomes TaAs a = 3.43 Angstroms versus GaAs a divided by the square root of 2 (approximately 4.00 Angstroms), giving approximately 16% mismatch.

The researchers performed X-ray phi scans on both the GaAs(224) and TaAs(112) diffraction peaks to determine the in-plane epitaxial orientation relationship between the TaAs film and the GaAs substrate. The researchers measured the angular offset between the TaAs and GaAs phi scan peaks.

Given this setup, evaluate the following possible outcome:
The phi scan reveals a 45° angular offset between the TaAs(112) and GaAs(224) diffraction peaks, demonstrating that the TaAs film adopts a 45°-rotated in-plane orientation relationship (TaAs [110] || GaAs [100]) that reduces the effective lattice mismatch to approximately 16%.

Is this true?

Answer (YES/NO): YES